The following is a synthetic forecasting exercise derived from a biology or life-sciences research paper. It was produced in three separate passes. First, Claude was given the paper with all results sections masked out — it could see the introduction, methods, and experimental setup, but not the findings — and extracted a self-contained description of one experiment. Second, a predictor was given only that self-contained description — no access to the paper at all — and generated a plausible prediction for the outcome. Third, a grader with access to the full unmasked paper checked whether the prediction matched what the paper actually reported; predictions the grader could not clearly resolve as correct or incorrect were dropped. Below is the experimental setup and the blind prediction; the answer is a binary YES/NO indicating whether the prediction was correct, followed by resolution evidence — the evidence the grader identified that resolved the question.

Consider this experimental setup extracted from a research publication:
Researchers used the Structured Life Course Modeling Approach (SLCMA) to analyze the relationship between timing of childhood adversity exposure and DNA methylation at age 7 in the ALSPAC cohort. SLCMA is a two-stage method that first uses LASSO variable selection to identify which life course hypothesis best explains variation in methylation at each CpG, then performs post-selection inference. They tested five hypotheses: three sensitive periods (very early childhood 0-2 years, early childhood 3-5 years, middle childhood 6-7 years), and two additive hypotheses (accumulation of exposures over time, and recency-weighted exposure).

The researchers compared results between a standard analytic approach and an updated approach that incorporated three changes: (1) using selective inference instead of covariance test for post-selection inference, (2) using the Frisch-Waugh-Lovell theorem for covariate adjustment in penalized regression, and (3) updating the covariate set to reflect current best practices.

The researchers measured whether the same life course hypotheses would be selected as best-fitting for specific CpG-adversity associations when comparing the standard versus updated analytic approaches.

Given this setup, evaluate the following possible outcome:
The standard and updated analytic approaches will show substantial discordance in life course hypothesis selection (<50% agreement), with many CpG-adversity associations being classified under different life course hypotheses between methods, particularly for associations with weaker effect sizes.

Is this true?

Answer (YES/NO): NO